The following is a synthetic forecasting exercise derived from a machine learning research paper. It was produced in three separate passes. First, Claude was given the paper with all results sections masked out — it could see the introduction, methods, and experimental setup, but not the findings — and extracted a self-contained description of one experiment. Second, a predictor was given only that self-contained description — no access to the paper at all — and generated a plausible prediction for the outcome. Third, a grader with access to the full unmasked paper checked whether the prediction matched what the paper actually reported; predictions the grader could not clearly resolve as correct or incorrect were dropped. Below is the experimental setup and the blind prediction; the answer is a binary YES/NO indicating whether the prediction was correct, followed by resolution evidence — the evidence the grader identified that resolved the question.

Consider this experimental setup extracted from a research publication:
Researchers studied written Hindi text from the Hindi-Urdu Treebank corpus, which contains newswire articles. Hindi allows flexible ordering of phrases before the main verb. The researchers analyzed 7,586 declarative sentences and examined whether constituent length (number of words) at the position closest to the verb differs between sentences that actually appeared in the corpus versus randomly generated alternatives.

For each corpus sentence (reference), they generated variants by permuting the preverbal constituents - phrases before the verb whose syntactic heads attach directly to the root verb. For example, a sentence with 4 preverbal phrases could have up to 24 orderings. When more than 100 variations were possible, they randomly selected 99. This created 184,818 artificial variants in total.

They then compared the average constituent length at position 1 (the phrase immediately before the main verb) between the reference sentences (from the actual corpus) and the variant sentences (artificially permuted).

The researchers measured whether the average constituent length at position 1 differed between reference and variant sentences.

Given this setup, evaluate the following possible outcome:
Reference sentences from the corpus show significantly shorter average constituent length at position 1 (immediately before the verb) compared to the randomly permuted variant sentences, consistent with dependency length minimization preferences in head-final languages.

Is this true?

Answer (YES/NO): YES